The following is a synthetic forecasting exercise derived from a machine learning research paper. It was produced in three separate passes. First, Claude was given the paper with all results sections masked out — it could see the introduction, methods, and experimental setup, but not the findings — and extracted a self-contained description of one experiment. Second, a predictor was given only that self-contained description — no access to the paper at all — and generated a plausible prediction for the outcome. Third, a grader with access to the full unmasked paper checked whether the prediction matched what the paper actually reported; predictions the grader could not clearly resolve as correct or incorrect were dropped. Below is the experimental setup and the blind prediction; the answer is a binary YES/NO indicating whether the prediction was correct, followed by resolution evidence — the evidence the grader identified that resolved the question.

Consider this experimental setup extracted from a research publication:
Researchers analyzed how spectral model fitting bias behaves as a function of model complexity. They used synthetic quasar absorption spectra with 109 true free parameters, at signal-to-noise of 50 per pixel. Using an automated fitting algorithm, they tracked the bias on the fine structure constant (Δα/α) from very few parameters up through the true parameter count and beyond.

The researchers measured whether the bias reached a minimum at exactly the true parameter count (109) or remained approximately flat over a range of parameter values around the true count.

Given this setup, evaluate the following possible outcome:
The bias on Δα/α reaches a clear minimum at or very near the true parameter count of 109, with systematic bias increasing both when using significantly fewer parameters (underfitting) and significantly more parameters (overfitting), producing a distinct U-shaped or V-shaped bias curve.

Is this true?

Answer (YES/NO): NO